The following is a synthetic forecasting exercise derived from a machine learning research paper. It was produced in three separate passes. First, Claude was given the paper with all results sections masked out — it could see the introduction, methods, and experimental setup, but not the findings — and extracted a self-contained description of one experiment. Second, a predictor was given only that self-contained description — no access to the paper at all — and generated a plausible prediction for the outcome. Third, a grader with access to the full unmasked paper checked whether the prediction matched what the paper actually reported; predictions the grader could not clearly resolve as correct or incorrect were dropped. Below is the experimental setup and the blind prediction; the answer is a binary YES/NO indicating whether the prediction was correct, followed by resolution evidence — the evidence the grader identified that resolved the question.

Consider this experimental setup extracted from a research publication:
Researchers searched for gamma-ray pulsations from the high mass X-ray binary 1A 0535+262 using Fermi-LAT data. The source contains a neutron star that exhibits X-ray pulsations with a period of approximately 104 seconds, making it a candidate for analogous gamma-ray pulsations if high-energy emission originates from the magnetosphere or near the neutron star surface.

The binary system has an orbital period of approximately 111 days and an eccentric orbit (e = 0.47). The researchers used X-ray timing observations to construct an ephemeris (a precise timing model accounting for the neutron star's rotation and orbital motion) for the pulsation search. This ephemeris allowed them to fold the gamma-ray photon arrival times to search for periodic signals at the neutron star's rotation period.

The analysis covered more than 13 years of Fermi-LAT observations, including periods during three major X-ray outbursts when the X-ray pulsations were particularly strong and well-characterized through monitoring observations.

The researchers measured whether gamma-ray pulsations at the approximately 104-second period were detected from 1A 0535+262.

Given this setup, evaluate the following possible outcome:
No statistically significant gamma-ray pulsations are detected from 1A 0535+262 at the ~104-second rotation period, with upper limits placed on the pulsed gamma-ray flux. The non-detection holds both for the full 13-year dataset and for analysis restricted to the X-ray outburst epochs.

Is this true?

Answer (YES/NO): YES